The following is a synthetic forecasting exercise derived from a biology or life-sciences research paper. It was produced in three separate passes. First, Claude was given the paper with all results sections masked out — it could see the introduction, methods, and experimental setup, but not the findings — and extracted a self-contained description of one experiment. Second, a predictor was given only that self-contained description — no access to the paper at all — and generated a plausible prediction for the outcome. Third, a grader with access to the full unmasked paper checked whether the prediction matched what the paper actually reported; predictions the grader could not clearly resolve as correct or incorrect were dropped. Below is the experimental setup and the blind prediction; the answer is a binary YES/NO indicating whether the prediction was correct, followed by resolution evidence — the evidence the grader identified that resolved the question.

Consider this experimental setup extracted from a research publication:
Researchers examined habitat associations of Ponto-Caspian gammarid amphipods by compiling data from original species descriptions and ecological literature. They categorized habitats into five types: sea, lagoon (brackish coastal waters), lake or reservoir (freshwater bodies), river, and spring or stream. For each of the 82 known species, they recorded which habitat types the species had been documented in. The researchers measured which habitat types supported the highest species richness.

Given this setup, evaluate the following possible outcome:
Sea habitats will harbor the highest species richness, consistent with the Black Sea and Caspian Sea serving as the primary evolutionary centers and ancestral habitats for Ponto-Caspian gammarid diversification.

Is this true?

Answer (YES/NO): YES